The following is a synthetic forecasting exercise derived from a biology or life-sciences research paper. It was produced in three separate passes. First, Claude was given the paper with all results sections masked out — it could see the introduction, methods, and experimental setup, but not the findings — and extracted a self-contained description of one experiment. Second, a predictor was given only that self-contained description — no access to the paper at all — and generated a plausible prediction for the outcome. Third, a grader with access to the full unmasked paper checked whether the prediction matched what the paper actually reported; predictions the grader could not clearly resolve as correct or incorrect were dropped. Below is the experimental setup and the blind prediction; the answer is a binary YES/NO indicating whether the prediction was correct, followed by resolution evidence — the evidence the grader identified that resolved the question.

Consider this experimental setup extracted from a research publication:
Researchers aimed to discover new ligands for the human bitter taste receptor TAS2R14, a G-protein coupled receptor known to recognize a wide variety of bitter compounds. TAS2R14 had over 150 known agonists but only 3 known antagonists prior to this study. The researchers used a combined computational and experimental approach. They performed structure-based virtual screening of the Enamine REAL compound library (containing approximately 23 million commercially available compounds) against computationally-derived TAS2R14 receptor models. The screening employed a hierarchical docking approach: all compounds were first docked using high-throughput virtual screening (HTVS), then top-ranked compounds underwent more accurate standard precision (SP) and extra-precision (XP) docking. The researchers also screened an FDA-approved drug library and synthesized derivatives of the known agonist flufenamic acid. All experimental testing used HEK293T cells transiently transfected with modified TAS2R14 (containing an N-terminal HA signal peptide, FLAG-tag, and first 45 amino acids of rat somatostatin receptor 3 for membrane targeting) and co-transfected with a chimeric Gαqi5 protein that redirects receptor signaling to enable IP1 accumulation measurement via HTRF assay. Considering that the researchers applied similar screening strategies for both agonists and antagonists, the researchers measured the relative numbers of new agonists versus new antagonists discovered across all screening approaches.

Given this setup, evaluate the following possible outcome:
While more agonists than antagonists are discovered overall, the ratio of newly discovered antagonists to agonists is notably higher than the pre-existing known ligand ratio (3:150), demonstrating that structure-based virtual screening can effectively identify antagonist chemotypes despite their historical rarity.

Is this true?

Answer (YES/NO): YES